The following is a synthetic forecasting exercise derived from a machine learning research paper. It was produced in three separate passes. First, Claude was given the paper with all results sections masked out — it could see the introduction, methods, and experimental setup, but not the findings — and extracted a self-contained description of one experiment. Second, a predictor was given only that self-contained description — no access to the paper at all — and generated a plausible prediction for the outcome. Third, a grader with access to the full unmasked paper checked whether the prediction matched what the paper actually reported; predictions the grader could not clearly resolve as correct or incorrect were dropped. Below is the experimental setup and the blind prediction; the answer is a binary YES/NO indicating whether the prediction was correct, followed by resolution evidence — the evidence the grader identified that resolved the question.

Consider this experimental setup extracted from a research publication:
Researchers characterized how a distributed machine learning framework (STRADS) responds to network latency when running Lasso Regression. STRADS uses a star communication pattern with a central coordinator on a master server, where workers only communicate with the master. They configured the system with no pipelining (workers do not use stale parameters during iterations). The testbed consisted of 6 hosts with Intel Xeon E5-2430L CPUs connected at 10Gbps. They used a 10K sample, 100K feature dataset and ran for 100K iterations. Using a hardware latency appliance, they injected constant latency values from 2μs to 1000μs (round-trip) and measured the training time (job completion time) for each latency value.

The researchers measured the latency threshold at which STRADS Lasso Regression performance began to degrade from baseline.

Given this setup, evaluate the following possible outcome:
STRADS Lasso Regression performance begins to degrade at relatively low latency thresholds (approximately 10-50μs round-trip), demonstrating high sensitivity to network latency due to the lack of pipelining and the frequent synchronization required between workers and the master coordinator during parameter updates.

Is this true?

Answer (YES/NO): YES